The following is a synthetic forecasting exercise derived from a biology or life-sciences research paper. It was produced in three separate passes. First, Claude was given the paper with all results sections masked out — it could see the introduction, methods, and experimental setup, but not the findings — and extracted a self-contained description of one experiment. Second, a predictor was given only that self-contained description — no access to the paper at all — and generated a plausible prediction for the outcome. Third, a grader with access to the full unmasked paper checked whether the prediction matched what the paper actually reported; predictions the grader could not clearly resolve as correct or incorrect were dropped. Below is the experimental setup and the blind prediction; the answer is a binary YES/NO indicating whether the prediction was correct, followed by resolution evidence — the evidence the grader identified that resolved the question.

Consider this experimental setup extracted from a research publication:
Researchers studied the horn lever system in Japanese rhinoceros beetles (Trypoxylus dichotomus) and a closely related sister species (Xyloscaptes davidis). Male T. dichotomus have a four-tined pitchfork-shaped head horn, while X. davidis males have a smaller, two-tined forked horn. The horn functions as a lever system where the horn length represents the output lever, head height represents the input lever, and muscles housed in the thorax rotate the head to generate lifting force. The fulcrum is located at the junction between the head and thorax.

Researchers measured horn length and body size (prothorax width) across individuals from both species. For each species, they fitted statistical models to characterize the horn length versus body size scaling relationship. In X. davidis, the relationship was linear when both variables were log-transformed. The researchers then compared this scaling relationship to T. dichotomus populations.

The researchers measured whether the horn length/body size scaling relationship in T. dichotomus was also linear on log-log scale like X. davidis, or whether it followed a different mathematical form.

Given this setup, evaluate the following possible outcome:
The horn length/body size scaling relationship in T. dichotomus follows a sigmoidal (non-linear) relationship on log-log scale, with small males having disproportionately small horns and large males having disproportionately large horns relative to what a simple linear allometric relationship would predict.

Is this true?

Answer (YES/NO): YES